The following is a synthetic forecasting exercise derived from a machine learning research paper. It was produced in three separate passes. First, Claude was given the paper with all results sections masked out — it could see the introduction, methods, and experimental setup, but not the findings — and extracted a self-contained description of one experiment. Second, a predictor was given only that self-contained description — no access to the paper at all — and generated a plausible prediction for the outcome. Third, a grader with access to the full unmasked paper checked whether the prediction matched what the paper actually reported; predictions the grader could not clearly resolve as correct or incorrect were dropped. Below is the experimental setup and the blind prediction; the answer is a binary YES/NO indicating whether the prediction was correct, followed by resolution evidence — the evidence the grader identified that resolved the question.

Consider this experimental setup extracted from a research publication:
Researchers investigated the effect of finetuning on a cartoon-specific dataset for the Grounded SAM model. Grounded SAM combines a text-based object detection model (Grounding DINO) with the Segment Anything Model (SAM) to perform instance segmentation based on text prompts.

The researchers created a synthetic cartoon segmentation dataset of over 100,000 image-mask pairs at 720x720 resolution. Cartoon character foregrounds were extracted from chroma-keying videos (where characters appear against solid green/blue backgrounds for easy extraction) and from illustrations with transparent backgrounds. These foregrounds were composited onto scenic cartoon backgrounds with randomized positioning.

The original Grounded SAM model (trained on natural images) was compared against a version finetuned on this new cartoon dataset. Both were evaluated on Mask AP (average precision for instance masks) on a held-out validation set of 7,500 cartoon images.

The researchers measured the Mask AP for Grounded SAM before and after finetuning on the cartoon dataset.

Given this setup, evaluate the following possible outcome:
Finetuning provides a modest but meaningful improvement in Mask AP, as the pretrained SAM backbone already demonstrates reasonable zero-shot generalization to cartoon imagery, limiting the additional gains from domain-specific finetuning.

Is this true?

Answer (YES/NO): NO